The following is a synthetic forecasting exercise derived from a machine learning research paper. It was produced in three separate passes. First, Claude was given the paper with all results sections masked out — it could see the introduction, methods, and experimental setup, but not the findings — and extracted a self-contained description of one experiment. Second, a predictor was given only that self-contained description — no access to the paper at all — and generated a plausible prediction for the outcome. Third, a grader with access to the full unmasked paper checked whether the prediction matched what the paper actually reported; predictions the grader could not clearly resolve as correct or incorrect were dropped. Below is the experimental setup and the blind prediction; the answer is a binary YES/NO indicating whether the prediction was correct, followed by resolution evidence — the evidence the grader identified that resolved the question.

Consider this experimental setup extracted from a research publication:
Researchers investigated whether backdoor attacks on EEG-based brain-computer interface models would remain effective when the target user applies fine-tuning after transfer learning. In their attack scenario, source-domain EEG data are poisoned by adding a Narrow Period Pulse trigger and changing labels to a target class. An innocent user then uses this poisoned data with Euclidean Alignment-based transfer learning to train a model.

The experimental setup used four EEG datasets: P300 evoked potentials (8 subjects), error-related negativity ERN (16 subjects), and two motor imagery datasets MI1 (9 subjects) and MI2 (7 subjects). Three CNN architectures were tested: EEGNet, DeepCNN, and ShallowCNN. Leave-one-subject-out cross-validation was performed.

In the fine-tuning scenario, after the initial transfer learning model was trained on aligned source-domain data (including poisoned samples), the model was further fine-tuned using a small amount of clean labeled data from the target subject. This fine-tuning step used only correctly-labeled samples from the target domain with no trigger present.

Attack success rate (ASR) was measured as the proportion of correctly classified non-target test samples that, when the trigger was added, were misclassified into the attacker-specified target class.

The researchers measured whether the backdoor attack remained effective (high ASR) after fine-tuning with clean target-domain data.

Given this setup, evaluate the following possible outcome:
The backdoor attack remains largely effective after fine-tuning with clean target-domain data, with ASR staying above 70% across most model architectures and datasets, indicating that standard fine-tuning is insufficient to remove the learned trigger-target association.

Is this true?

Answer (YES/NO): NO